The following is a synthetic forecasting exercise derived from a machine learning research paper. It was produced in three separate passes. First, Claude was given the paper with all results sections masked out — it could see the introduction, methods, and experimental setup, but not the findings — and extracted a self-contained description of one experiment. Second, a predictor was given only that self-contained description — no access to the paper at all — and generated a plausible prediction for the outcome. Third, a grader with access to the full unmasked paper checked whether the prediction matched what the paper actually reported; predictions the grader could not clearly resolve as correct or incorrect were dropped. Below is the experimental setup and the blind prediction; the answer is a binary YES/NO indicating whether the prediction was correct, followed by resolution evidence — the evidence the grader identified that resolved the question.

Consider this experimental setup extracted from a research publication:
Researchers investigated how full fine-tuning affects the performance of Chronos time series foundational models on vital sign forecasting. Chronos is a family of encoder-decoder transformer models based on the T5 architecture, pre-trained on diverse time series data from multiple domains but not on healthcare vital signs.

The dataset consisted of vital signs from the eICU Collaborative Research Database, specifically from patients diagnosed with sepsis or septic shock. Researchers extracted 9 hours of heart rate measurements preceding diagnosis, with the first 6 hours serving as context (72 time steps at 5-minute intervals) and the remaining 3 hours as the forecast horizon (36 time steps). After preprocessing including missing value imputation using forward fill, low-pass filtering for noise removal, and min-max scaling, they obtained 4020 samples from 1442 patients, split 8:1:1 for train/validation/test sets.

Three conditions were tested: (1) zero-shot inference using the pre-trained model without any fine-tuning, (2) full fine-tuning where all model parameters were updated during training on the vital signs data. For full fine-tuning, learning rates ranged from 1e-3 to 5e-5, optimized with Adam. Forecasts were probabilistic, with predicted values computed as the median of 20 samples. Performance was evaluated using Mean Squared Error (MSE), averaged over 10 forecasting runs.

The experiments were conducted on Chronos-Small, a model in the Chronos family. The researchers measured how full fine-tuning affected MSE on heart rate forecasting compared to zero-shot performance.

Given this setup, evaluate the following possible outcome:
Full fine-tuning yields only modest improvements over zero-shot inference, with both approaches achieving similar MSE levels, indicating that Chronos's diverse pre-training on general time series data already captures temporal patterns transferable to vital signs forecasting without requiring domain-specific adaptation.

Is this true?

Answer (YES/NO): NO